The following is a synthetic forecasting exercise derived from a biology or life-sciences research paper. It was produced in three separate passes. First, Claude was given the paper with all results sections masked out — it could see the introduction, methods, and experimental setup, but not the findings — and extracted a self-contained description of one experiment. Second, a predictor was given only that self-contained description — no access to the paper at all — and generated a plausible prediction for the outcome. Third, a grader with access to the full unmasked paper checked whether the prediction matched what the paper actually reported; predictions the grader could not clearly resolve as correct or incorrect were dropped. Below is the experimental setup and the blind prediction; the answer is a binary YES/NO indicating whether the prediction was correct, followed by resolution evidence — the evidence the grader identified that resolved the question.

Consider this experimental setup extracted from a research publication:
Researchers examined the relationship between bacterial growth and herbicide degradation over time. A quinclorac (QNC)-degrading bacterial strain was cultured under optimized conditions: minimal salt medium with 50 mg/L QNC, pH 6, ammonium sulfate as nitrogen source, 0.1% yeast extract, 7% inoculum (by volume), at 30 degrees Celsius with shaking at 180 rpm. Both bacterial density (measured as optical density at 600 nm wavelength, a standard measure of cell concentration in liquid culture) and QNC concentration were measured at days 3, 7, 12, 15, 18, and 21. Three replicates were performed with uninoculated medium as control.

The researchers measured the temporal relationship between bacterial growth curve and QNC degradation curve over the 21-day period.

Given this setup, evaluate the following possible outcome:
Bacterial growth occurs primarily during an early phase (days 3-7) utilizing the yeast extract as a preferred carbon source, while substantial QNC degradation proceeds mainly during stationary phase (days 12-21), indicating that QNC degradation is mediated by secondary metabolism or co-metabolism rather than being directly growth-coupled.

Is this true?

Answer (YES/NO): NO